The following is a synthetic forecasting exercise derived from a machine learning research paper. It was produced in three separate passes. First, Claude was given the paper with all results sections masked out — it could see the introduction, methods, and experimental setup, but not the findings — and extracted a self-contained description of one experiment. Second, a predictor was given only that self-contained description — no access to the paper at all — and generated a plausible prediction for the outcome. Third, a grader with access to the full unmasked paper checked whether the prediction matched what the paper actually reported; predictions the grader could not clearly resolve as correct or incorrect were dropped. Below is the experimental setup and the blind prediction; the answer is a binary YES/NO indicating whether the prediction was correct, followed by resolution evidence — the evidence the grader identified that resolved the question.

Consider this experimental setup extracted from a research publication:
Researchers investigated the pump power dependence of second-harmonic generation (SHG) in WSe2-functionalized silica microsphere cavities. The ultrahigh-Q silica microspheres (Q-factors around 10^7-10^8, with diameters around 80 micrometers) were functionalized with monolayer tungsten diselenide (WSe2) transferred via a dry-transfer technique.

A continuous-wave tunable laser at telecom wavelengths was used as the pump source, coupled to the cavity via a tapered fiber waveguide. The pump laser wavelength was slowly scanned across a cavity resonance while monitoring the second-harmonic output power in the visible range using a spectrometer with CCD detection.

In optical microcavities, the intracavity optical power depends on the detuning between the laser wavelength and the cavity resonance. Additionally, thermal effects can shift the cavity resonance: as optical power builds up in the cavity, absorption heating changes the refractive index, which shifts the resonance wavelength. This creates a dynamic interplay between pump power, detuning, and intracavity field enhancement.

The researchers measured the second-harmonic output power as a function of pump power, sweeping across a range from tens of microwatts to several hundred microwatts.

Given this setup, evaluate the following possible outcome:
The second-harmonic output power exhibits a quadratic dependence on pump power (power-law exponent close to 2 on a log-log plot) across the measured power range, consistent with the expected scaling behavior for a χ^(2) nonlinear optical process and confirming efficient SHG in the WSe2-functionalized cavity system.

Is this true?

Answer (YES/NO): NO